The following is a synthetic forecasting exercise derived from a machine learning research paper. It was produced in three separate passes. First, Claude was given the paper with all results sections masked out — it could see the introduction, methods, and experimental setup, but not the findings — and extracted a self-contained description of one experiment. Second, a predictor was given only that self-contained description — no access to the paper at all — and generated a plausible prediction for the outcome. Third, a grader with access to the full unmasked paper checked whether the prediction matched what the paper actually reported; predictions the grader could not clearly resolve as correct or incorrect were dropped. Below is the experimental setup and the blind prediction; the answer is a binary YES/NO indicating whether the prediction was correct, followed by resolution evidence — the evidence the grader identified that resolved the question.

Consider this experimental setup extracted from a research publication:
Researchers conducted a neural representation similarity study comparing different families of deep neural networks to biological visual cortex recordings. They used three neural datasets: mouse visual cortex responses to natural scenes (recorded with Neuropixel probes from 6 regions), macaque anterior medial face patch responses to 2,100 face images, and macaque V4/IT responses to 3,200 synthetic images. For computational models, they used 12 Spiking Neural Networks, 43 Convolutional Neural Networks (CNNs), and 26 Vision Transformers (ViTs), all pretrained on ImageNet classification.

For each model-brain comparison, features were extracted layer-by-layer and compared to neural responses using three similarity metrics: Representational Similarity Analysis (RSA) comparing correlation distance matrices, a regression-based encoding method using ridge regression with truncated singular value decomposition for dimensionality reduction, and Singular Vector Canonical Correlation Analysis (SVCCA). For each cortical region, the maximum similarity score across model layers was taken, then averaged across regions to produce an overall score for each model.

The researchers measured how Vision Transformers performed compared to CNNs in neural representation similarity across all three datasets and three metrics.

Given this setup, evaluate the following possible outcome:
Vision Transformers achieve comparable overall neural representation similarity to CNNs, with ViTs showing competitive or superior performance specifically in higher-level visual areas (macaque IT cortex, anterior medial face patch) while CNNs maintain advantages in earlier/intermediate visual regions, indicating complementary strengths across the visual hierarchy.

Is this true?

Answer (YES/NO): NO